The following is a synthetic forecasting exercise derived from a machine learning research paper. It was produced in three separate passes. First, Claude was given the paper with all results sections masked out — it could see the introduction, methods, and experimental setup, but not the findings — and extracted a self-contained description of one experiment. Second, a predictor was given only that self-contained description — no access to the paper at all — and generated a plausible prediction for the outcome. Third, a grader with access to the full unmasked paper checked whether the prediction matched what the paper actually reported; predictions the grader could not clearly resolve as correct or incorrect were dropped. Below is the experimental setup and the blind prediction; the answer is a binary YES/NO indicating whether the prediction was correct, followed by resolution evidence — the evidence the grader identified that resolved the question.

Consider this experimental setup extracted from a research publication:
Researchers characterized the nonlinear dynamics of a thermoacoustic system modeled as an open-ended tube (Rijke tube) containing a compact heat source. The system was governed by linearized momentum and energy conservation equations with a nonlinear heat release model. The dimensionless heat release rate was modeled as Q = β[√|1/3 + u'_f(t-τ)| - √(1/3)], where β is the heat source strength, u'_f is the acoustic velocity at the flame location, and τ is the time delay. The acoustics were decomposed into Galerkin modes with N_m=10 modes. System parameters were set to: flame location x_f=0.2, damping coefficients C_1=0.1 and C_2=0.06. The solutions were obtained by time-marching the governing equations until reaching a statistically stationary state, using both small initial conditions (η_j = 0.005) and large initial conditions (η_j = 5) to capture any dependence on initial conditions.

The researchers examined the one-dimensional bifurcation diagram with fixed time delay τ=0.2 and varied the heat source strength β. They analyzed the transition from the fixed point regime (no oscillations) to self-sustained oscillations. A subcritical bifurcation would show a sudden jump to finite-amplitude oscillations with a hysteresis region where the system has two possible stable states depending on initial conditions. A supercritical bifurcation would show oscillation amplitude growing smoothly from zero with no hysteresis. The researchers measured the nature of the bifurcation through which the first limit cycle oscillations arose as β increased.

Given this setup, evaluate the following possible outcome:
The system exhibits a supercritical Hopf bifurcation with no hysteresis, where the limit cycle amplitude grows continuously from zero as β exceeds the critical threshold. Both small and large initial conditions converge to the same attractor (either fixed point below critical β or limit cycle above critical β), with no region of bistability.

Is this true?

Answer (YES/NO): NO